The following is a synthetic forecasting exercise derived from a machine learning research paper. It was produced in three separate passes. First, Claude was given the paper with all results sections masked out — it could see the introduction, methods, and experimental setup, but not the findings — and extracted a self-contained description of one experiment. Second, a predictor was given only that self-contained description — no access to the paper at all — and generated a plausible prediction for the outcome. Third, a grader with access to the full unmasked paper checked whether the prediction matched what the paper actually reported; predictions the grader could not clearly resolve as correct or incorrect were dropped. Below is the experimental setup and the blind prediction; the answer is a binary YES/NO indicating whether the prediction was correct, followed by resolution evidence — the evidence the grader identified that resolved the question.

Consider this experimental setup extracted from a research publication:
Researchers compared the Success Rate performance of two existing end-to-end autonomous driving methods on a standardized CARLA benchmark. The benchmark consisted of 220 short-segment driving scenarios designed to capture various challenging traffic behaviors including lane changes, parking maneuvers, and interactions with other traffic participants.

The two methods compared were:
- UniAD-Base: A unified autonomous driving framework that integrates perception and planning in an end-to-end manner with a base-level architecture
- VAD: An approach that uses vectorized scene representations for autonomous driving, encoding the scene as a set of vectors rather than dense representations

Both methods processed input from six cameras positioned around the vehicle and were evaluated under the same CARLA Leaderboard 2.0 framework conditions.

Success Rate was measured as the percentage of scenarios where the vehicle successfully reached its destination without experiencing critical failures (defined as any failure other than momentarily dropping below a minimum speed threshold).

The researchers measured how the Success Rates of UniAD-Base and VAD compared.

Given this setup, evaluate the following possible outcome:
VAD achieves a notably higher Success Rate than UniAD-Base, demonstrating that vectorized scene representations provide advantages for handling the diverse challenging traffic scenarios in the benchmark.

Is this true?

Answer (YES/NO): NO